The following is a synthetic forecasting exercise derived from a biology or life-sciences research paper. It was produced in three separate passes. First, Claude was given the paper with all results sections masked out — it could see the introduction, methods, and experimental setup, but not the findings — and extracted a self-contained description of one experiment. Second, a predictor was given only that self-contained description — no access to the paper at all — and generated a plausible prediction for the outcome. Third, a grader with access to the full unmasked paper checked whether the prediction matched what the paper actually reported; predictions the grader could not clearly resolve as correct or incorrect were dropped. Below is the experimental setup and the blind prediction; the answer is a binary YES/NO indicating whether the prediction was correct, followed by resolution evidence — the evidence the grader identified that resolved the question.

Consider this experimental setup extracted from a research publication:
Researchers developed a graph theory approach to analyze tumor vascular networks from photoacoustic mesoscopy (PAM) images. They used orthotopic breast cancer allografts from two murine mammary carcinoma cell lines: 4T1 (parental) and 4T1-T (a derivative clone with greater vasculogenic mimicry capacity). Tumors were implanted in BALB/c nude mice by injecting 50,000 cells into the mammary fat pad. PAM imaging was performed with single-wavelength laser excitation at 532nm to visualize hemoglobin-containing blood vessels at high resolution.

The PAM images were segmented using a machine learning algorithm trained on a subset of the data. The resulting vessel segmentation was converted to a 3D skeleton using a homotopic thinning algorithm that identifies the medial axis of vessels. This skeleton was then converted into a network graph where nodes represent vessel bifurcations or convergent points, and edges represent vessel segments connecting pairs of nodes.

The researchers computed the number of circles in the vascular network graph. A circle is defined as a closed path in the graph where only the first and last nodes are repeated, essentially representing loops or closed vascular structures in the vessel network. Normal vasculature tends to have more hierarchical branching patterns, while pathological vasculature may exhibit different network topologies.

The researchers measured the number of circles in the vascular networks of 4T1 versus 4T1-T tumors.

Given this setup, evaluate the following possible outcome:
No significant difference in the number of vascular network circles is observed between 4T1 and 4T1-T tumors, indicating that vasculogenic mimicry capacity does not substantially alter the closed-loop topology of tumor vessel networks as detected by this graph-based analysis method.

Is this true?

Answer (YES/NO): NO